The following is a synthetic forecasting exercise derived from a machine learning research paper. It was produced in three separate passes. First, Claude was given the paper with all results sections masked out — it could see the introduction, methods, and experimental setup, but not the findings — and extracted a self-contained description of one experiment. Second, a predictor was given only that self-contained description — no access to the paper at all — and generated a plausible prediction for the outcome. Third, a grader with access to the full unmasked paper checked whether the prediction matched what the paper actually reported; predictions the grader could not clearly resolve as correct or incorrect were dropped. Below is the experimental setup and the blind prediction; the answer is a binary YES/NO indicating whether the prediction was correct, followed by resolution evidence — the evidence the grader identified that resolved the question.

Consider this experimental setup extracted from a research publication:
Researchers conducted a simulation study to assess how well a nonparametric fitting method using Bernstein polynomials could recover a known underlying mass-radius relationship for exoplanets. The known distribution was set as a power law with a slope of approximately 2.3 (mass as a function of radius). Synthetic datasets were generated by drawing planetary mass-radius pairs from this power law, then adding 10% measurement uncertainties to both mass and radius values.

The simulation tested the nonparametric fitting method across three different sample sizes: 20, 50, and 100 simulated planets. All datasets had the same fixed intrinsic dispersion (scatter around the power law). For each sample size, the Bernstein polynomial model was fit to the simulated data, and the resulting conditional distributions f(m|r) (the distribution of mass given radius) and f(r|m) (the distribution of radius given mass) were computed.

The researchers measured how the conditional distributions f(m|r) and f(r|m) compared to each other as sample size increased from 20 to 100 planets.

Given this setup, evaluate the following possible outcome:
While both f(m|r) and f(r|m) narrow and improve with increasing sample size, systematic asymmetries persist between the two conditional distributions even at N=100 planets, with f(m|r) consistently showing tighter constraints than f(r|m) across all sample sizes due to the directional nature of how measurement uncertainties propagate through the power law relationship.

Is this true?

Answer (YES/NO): NO